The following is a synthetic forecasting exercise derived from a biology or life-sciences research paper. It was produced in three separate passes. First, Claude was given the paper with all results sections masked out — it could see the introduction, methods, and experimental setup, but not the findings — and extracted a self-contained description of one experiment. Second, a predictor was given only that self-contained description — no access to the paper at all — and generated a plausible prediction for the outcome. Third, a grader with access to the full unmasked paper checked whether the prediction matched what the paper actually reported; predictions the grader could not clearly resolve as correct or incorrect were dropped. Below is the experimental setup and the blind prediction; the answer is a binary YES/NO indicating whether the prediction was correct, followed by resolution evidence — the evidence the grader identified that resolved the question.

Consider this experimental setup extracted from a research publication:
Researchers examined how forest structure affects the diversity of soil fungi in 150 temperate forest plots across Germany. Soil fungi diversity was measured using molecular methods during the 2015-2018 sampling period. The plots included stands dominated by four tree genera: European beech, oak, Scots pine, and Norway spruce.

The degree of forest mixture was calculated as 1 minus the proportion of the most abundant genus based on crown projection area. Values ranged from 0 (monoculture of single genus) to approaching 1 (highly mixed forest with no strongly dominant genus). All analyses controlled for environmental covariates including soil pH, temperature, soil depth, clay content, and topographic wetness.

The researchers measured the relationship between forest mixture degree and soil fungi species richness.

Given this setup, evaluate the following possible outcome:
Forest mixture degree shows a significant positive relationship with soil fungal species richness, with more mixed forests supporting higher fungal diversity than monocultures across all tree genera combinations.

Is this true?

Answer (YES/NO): NO